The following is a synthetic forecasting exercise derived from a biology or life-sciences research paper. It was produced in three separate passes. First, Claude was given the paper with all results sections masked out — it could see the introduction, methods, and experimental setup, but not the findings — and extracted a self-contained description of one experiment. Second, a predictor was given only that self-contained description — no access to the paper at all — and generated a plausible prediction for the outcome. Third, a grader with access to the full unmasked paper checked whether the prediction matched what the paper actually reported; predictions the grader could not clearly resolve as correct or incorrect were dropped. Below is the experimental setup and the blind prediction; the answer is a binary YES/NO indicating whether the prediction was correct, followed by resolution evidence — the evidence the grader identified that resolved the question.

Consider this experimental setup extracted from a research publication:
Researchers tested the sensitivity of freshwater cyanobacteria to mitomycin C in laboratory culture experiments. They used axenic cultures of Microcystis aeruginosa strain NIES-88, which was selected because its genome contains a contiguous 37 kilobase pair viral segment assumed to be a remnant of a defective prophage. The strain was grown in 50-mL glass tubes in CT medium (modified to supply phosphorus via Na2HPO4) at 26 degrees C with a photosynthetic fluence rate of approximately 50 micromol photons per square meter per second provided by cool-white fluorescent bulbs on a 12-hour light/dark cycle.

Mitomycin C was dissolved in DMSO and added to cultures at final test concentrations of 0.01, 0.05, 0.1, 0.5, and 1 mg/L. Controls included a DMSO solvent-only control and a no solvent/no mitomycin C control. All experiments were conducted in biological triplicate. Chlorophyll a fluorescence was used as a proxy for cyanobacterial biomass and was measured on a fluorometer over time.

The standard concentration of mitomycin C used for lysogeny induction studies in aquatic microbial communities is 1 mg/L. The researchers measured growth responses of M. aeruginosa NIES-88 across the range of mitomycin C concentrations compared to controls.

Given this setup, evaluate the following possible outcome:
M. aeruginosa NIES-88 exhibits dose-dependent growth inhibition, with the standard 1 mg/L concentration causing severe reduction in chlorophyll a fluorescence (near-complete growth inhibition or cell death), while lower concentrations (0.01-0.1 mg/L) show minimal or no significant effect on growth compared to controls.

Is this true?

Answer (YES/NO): NO